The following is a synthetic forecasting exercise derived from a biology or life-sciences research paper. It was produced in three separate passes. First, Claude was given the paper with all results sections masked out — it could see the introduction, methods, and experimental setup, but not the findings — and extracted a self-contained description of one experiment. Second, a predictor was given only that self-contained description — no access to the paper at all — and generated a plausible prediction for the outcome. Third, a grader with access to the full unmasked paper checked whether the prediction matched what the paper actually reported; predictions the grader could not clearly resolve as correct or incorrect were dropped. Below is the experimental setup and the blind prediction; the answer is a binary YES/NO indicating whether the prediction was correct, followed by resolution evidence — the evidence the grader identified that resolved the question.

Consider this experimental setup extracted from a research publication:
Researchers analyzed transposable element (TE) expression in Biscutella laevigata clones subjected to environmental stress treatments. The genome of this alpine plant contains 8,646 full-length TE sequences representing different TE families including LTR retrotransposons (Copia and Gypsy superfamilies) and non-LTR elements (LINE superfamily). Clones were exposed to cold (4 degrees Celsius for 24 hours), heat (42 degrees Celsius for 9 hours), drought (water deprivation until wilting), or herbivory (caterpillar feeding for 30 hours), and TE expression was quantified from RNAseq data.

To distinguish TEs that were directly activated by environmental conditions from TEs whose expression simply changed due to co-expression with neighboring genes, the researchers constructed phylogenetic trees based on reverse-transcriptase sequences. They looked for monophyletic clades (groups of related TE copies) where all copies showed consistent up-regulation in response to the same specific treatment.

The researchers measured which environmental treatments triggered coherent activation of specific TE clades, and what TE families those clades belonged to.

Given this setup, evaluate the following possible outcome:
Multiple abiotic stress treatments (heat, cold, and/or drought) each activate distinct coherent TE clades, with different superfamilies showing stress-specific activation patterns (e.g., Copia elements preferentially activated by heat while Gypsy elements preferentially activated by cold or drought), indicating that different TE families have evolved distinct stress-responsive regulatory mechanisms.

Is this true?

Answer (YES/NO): NO